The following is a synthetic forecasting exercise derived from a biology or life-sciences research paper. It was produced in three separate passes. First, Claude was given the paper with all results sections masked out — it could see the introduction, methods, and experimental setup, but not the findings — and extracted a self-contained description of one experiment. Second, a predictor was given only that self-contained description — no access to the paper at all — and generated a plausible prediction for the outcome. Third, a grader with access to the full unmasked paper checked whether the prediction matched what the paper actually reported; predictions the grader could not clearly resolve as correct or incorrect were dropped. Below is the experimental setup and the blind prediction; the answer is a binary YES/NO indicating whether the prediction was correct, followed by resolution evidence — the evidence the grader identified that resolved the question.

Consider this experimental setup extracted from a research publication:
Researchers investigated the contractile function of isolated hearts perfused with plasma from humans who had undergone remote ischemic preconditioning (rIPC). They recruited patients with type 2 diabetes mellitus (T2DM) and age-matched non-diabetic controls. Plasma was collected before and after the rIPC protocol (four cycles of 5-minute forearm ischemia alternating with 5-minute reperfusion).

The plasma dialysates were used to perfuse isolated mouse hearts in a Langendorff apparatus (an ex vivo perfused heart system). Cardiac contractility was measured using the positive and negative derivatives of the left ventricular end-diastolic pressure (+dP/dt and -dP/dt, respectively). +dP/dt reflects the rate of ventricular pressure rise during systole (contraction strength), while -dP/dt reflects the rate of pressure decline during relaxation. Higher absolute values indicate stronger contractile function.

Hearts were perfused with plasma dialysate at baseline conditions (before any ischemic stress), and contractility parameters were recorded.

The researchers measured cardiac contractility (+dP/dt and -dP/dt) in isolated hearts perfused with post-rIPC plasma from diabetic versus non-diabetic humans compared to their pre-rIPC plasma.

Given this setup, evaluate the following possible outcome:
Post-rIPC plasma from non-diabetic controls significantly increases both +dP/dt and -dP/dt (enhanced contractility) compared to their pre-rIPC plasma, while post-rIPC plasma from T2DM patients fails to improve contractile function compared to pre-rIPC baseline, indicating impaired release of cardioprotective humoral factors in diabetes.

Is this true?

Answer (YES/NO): YES